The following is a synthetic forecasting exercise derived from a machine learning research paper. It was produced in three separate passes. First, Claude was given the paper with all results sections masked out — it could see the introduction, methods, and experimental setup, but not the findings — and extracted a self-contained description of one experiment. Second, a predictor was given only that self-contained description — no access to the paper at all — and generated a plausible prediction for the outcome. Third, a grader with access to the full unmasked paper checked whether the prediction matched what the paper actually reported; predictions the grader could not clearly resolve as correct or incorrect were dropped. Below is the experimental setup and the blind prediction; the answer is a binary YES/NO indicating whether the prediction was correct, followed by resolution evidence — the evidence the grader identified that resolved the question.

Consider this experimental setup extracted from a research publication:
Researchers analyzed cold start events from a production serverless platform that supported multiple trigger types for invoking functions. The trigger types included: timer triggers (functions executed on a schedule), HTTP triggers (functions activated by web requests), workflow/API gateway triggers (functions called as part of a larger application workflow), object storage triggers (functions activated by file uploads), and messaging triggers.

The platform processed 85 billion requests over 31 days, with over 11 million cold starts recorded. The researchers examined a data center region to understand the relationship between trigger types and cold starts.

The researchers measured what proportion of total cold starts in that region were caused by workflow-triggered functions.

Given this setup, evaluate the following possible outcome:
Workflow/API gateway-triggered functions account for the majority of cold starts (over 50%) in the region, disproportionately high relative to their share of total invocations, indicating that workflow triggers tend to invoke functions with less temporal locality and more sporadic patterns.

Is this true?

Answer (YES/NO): NO